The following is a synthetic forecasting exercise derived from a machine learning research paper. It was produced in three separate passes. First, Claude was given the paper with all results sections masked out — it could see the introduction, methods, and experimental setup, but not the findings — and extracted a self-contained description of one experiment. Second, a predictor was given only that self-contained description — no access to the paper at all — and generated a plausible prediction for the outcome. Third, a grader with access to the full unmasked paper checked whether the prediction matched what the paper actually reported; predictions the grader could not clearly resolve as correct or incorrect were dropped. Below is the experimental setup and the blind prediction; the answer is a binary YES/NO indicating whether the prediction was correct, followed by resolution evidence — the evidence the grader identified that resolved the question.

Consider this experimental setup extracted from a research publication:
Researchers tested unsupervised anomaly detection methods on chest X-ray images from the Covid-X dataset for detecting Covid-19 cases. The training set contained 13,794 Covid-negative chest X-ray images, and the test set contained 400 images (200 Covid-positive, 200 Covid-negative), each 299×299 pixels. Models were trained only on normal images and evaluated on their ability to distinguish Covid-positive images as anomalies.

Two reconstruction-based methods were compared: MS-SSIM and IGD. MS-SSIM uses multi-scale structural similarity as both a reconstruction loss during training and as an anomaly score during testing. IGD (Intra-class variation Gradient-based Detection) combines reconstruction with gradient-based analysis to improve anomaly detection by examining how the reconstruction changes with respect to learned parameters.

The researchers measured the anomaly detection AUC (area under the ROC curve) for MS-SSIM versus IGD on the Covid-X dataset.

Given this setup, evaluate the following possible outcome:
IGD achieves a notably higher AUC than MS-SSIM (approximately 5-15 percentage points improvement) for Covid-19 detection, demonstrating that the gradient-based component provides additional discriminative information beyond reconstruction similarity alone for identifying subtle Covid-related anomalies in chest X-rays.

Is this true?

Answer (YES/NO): YES